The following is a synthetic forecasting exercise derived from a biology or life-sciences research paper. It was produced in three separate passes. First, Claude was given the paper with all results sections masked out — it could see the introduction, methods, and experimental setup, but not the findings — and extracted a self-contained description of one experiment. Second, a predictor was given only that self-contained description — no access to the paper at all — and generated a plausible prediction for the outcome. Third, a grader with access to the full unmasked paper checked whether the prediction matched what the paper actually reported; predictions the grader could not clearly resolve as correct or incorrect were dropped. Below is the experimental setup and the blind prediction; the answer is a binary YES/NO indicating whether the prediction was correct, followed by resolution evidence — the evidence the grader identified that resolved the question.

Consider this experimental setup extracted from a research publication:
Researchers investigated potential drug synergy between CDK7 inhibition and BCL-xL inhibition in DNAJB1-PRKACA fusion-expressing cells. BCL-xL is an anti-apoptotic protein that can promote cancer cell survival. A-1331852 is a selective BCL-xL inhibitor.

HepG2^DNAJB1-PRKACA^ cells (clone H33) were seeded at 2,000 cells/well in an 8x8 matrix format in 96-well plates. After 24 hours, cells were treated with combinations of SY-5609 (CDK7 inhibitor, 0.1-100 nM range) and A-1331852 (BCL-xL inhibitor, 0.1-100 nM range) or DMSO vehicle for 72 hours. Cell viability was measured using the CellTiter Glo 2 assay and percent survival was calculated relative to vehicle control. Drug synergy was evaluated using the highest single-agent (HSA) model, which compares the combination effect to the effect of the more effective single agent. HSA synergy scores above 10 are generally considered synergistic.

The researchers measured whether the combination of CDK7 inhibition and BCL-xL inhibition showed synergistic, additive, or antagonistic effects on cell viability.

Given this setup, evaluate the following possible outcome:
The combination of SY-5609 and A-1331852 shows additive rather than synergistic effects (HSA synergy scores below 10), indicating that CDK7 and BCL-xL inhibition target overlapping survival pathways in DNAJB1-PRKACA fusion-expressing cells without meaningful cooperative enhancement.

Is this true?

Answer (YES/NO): NO